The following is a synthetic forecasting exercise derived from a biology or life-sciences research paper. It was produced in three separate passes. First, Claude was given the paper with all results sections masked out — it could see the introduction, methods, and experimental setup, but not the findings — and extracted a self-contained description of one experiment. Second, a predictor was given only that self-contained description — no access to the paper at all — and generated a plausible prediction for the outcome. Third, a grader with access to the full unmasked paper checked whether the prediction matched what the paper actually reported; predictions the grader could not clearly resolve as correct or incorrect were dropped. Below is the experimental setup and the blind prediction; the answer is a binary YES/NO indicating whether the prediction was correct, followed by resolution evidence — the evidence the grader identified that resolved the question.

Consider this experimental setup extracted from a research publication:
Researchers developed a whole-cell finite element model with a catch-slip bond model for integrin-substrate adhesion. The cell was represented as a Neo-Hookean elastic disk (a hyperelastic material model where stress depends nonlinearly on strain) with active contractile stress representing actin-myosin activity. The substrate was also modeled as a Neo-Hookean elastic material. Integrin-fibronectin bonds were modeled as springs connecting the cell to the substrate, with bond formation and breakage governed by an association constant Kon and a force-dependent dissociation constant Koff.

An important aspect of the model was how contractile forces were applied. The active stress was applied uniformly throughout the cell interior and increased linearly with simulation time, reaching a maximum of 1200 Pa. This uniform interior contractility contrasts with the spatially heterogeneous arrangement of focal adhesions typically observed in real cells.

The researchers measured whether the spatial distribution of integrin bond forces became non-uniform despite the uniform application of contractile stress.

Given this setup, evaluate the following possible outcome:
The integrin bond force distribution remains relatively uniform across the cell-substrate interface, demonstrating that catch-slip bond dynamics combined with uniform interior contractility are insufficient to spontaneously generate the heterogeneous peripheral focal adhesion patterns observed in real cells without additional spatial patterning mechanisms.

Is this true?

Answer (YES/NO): NO